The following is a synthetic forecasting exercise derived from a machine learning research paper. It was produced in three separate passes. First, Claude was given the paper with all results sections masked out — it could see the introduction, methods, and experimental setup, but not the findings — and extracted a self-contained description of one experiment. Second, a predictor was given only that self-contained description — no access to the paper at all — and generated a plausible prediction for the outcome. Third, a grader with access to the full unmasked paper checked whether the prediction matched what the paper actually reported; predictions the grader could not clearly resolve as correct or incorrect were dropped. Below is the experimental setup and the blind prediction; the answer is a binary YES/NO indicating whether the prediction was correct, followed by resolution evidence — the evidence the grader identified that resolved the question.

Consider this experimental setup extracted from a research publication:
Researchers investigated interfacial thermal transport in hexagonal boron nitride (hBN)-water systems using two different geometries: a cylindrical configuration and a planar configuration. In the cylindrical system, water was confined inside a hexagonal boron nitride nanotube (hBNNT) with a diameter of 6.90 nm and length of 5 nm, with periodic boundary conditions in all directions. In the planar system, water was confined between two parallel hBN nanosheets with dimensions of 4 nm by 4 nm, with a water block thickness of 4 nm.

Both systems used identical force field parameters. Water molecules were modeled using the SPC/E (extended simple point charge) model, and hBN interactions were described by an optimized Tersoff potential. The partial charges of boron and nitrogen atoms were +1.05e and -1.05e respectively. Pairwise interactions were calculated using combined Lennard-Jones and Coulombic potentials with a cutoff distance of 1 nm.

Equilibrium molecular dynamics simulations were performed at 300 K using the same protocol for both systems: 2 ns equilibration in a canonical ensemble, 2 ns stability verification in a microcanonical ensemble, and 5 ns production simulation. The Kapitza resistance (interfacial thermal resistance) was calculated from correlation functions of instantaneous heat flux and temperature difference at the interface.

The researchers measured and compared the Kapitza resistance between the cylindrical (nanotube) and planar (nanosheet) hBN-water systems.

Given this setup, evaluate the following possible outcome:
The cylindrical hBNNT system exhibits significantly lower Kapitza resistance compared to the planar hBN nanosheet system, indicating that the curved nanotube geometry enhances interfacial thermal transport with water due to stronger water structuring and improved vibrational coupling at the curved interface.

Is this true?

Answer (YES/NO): NO